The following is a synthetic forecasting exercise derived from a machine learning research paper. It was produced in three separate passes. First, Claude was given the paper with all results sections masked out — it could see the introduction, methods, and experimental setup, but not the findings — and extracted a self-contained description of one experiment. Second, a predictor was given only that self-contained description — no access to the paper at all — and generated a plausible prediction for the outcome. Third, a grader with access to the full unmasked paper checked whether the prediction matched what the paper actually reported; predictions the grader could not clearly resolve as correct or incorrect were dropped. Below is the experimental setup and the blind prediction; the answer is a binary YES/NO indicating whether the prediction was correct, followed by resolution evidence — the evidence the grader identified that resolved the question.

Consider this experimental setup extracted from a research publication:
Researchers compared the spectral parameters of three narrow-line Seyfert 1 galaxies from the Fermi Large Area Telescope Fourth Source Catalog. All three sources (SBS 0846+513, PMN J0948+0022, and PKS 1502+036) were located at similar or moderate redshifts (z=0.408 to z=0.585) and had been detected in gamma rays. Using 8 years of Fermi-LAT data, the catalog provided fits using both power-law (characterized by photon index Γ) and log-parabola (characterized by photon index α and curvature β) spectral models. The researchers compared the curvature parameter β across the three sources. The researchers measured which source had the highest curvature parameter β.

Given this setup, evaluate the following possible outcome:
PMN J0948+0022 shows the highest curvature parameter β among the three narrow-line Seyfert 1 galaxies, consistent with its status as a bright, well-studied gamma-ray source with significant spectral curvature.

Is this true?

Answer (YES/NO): YES